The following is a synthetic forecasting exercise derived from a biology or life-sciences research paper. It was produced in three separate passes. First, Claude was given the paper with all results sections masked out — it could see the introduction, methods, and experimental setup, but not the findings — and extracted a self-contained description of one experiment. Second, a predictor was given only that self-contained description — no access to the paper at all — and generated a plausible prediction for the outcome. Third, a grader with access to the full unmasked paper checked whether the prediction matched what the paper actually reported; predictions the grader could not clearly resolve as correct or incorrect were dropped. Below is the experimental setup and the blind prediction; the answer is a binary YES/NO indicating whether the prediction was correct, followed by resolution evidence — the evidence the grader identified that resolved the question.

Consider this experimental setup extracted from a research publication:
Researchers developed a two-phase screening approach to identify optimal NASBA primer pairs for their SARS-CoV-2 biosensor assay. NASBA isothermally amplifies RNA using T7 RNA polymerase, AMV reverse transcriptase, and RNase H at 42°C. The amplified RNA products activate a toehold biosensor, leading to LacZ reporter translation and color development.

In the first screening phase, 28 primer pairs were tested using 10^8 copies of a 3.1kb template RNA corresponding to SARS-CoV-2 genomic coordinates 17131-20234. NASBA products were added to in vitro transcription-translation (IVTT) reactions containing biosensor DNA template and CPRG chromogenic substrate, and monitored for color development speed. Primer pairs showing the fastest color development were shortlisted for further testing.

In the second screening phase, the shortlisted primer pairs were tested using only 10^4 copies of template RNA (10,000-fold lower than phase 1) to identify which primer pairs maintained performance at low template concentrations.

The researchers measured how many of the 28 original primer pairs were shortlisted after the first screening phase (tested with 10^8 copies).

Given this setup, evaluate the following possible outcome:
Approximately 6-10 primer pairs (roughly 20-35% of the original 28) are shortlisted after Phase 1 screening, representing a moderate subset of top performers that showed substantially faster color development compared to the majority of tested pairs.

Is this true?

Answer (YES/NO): NO